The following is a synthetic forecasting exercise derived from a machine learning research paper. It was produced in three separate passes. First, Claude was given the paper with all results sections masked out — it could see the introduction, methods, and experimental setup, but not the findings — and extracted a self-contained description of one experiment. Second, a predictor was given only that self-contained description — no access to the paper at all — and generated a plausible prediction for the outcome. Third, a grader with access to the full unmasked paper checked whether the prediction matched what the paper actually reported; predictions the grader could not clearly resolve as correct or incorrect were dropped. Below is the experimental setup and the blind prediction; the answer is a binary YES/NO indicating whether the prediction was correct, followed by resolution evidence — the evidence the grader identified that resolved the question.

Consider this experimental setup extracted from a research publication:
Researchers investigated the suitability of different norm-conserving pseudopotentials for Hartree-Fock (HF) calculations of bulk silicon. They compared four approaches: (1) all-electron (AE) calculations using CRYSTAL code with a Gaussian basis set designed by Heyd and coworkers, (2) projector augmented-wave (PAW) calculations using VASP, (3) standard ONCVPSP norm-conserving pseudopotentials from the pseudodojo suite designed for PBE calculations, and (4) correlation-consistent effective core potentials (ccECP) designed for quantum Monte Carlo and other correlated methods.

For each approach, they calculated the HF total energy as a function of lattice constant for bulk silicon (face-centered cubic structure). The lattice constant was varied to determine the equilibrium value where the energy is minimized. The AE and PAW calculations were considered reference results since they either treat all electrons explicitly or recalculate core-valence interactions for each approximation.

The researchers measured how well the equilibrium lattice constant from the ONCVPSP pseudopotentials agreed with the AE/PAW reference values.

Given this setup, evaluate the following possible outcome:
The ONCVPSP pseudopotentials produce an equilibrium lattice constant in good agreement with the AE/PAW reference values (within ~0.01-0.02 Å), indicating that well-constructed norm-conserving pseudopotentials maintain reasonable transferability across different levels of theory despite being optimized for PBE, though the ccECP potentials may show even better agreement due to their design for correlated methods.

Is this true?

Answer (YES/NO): NO